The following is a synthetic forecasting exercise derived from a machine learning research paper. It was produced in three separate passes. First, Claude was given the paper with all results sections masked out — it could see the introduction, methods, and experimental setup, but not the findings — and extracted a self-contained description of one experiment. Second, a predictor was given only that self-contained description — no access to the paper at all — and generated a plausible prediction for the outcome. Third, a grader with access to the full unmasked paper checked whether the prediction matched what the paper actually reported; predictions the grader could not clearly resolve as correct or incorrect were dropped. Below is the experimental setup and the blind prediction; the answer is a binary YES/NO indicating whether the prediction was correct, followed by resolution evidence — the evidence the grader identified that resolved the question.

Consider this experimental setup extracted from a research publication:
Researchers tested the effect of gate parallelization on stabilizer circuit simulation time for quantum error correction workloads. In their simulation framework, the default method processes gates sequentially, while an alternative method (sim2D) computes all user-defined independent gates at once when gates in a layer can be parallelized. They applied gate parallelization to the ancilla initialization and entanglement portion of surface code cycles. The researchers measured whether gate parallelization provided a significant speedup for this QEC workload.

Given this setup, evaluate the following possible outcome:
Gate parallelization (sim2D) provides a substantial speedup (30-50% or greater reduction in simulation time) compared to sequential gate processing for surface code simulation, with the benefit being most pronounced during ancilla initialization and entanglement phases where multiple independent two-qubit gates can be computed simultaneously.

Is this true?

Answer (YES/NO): NO